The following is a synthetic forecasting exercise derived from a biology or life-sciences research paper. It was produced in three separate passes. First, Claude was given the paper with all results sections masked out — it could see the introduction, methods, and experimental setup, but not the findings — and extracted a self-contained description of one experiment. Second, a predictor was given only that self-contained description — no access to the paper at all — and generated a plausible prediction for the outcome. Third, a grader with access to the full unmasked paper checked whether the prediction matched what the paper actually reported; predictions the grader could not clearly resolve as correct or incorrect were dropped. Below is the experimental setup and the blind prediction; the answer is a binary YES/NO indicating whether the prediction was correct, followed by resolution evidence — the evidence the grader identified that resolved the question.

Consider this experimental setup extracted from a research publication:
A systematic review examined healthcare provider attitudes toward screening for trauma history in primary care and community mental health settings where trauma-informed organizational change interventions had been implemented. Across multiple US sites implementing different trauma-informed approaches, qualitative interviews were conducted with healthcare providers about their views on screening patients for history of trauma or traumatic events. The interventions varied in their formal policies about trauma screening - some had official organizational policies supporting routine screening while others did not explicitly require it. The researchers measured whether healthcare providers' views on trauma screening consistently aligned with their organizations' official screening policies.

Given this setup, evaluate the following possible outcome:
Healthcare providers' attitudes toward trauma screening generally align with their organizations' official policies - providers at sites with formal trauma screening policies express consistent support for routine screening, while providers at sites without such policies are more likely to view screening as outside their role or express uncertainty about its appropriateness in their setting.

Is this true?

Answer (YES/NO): NO